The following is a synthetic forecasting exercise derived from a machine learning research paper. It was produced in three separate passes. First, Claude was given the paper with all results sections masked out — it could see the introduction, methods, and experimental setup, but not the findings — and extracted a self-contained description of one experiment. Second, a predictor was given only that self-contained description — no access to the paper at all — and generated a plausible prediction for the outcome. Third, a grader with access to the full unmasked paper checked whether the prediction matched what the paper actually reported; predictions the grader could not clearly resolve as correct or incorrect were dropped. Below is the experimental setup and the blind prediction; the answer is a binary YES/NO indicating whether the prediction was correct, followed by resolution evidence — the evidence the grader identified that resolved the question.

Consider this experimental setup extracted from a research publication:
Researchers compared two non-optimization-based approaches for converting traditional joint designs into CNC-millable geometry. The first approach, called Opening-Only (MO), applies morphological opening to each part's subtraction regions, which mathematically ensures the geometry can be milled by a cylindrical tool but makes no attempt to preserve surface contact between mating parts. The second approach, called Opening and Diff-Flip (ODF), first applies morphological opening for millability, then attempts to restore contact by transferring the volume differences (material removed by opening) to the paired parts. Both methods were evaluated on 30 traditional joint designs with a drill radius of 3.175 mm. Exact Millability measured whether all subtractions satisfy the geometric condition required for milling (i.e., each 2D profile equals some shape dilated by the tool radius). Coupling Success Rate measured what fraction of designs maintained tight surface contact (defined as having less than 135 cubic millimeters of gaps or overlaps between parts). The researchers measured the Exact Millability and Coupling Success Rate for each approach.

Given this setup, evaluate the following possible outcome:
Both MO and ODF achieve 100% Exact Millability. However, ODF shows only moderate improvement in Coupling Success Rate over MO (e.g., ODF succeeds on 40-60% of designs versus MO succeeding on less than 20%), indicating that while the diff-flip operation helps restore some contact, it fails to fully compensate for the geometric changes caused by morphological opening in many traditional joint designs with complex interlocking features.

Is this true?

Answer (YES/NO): NO